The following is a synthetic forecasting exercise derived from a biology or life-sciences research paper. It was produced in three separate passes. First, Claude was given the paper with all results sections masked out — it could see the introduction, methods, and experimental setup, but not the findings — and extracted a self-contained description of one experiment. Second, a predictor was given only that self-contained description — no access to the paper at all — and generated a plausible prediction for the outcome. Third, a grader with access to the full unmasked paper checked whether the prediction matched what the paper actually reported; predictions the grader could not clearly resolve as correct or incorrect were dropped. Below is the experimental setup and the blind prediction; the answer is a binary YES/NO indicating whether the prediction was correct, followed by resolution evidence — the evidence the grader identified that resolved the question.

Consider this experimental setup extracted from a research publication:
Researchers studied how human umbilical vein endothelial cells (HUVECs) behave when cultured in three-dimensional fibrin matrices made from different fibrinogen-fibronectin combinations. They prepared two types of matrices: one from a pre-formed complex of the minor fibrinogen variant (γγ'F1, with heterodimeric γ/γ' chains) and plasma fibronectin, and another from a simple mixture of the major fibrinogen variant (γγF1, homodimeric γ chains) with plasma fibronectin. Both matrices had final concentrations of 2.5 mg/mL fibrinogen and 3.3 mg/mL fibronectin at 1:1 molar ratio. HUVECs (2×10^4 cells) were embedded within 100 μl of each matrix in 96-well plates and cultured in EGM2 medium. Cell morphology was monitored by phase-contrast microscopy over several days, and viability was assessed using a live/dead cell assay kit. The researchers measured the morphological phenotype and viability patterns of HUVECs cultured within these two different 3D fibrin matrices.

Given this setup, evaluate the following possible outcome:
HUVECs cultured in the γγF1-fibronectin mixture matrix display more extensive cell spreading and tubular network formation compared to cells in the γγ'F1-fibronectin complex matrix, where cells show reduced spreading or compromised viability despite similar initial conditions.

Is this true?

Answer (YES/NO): NO